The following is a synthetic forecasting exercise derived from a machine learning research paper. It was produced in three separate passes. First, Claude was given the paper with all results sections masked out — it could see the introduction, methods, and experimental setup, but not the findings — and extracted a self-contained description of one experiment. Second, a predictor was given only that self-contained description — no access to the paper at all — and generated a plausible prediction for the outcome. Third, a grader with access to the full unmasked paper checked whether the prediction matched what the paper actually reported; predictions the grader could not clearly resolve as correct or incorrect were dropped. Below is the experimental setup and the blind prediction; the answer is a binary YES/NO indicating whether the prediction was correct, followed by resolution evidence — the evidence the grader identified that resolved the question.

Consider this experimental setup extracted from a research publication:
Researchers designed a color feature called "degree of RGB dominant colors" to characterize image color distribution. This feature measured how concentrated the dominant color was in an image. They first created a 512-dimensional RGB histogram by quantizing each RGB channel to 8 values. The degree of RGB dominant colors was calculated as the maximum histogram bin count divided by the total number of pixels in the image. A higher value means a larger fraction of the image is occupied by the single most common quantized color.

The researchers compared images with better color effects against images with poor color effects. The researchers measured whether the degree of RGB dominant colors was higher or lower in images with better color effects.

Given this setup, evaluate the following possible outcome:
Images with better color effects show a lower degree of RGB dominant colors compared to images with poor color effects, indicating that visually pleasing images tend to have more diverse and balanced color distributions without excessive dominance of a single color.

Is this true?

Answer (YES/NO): YES